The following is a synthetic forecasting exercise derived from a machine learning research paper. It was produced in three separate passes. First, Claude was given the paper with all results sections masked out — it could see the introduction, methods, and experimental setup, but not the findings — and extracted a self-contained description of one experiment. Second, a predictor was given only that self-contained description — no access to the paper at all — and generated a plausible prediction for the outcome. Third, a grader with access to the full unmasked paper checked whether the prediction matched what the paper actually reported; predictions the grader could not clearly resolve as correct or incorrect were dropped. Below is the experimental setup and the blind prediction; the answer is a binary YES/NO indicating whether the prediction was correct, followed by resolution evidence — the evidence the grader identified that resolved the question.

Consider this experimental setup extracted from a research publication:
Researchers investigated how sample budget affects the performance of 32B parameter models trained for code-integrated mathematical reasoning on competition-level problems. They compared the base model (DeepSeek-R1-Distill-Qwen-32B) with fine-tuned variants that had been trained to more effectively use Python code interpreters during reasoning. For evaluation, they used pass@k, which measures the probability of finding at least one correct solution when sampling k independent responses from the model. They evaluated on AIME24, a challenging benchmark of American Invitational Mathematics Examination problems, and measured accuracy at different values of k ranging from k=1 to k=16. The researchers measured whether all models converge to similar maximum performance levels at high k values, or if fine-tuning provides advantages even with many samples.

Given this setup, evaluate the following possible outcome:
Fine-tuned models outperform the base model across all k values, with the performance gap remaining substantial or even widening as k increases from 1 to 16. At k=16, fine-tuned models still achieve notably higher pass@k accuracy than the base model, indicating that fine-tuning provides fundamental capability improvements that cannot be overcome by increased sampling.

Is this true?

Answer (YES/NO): NO